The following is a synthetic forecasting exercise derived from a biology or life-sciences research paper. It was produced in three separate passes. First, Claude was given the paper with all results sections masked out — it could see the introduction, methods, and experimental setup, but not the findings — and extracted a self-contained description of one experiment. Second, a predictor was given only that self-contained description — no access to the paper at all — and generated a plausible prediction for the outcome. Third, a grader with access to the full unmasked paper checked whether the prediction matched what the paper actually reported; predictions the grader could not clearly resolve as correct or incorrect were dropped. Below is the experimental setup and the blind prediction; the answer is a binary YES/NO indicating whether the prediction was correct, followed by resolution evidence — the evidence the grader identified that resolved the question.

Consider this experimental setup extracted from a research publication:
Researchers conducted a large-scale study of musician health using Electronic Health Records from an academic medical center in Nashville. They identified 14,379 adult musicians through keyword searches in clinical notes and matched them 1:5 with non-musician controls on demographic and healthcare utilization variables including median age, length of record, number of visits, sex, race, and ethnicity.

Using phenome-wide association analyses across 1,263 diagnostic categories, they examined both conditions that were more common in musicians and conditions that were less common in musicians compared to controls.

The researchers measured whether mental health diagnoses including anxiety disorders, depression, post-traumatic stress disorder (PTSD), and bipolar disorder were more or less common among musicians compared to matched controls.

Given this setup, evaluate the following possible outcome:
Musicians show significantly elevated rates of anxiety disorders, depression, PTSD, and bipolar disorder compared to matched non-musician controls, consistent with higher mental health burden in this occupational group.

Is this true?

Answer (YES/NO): YES